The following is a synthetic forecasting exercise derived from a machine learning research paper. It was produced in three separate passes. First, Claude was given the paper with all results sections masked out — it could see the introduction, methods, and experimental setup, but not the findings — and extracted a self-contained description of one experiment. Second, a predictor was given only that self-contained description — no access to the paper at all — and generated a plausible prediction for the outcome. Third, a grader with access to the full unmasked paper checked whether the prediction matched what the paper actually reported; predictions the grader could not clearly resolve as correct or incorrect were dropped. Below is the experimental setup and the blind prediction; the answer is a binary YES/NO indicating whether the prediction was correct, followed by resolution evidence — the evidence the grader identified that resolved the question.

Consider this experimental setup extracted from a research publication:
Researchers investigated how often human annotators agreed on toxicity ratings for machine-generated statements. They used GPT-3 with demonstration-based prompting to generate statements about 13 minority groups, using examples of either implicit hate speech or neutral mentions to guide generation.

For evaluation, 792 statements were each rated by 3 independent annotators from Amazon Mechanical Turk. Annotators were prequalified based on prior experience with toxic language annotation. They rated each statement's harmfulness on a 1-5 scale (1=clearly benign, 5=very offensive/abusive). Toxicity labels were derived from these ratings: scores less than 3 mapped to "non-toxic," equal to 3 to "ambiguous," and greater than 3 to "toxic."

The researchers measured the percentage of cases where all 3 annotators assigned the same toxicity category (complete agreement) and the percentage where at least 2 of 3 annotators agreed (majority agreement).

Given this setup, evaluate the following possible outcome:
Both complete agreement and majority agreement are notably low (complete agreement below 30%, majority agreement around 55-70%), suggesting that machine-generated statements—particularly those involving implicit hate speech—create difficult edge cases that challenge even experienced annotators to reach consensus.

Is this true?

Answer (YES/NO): NO